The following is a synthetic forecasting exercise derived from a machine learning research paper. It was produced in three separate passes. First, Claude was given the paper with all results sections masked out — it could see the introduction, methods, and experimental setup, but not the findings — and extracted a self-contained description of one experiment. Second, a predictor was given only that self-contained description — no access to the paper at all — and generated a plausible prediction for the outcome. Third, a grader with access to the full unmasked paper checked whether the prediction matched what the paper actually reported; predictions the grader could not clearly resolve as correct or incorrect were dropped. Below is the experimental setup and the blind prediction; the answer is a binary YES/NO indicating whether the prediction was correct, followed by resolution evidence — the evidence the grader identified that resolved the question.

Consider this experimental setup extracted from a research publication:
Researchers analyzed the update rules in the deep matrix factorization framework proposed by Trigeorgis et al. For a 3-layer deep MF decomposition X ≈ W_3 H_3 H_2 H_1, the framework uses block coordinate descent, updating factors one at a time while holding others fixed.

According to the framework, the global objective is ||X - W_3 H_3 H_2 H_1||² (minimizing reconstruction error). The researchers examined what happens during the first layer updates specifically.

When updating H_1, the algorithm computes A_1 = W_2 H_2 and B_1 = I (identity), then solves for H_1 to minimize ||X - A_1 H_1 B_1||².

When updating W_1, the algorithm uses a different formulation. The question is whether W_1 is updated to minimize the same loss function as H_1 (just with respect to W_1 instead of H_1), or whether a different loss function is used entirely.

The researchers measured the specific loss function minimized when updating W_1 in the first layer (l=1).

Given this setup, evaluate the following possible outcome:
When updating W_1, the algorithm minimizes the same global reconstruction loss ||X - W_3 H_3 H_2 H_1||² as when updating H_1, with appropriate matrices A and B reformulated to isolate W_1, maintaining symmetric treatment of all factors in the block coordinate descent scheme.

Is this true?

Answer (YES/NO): NO